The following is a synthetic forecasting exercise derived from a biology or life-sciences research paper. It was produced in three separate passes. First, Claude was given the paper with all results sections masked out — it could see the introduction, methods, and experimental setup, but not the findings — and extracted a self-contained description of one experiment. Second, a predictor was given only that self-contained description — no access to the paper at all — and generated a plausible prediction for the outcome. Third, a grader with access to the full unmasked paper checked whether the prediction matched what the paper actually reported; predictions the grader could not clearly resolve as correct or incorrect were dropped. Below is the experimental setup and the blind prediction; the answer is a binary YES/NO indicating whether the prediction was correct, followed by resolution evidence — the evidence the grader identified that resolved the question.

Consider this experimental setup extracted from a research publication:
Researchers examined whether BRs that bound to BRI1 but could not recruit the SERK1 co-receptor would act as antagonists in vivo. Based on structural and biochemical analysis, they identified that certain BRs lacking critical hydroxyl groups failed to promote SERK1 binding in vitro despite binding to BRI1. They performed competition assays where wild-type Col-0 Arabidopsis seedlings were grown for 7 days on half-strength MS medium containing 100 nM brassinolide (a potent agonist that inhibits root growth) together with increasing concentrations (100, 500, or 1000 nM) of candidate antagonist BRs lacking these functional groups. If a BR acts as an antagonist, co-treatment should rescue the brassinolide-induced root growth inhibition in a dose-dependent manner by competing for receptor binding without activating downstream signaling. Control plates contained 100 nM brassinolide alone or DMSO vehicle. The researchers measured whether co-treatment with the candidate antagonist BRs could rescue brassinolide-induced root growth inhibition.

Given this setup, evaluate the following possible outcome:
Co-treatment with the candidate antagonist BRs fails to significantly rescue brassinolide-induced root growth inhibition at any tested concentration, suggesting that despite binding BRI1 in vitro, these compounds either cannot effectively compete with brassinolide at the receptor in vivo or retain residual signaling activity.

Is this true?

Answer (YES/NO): NO